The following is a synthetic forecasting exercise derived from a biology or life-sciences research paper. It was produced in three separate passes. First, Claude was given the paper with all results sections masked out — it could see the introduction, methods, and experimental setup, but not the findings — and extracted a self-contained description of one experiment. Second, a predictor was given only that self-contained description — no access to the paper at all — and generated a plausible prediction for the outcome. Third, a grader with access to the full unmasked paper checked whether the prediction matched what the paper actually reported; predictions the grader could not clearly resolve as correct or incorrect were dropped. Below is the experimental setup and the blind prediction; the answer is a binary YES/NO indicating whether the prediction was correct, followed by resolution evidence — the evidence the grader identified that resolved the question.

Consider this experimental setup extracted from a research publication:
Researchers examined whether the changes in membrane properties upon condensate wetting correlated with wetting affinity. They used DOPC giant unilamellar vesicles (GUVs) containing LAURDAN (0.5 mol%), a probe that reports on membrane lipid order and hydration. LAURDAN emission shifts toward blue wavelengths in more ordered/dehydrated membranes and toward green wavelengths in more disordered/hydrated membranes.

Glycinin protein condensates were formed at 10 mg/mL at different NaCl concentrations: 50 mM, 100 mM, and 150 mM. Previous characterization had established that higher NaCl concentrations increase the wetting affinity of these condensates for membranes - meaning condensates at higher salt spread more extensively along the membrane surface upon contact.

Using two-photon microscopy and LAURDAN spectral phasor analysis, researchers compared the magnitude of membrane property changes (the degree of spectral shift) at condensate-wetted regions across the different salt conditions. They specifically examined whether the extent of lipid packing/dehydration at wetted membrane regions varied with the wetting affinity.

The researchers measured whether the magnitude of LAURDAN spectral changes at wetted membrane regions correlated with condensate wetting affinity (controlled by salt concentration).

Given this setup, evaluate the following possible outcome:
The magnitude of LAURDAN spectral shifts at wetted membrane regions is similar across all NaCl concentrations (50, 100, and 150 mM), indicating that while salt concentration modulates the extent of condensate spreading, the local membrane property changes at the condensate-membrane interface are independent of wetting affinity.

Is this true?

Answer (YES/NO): NO